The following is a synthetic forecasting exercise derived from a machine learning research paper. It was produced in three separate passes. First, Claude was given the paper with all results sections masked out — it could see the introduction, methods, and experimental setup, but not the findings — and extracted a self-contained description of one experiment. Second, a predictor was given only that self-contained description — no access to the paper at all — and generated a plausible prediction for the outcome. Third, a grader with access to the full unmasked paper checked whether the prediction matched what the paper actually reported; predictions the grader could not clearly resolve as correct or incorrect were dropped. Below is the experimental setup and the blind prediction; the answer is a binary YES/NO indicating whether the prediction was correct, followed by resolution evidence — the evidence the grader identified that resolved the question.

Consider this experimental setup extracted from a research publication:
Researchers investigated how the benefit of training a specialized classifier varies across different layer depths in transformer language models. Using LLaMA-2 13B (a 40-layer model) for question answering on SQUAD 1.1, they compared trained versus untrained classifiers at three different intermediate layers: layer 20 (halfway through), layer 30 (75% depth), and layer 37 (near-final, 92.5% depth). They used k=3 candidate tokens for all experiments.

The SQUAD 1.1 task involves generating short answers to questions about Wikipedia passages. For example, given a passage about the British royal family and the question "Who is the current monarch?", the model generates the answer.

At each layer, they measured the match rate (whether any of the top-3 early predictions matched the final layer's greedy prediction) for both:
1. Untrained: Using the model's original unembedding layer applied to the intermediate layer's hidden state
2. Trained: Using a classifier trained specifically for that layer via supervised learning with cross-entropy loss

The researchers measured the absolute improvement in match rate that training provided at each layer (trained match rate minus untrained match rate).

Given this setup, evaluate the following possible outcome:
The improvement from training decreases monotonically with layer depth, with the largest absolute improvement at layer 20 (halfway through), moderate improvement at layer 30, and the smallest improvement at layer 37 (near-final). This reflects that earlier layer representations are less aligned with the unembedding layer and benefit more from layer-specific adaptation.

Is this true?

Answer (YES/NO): YES